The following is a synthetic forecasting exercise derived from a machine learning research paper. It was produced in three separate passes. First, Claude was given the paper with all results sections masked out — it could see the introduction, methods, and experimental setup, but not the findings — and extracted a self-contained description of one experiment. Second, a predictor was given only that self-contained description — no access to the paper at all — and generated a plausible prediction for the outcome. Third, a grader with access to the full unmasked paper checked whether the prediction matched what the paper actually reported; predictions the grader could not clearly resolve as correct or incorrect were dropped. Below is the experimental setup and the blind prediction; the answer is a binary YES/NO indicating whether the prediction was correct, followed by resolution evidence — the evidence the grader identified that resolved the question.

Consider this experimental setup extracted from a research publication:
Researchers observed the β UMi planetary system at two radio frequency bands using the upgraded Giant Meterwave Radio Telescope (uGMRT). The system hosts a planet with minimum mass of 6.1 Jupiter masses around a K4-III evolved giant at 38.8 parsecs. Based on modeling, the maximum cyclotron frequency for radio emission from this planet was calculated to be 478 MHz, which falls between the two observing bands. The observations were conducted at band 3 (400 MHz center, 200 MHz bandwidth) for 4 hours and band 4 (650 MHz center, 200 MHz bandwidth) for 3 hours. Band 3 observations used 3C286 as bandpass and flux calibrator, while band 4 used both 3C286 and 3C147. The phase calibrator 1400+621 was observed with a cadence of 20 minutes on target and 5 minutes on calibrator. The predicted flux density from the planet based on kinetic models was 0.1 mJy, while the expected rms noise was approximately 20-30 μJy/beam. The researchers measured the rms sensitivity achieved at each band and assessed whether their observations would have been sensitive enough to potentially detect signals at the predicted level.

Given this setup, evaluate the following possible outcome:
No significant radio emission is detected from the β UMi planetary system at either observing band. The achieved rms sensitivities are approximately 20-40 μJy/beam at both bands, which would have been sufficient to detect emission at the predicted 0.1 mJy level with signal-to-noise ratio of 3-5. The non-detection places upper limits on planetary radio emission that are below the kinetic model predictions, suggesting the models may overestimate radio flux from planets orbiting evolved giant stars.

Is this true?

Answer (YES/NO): NO